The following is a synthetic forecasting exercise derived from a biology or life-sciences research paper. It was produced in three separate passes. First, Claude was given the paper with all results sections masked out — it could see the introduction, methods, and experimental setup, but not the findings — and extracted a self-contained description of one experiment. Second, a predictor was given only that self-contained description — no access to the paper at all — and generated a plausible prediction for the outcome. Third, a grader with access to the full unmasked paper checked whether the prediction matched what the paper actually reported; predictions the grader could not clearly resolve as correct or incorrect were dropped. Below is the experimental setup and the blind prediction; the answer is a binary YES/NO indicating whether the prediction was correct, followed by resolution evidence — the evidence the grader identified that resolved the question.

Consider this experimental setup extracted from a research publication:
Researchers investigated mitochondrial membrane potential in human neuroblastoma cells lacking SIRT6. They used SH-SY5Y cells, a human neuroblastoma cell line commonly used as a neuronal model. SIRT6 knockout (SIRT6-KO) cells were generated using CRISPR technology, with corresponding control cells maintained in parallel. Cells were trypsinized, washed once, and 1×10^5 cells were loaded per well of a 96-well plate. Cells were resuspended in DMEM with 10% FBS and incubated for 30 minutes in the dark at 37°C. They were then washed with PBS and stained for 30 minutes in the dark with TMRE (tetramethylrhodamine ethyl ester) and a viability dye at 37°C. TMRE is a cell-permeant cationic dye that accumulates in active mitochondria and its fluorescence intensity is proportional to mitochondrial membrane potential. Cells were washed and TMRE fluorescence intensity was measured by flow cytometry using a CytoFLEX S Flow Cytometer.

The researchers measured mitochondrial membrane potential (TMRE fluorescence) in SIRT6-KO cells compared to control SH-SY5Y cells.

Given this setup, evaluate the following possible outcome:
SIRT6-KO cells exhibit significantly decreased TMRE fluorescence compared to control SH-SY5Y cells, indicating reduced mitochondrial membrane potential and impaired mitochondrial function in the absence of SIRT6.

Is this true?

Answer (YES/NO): YES